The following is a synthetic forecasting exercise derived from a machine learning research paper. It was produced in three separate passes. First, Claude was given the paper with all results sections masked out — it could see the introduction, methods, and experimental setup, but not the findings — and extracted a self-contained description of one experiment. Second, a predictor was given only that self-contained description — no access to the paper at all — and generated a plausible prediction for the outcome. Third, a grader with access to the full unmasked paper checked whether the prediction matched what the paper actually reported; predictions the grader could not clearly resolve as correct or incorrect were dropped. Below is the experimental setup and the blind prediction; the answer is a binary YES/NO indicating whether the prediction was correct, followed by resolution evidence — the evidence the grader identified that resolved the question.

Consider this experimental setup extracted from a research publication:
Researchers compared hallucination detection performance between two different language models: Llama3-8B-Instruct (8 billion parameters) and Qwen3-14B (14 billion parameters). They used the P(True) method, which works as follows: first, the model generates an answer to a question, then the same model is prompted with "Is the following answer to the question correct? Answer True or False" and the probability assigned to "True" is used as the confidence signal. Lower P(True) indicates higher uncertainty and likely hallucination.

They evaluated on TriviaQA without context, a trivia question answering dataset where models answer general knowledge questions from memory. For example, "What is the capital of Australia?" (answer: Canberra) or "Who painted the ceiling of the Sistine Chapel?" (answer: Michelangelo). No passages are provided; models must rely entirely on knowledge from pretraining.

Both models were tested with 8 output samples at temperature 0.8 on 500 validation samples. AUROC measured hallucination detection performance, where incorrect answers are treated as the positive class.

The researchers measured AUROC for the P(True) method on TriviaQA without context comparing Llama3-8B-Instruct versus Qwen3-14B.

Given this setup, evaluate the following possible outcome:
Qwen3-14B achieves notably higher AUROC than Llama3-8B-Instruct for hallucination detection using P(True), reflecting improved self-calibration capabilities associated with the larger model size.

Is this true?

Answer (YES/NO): NO